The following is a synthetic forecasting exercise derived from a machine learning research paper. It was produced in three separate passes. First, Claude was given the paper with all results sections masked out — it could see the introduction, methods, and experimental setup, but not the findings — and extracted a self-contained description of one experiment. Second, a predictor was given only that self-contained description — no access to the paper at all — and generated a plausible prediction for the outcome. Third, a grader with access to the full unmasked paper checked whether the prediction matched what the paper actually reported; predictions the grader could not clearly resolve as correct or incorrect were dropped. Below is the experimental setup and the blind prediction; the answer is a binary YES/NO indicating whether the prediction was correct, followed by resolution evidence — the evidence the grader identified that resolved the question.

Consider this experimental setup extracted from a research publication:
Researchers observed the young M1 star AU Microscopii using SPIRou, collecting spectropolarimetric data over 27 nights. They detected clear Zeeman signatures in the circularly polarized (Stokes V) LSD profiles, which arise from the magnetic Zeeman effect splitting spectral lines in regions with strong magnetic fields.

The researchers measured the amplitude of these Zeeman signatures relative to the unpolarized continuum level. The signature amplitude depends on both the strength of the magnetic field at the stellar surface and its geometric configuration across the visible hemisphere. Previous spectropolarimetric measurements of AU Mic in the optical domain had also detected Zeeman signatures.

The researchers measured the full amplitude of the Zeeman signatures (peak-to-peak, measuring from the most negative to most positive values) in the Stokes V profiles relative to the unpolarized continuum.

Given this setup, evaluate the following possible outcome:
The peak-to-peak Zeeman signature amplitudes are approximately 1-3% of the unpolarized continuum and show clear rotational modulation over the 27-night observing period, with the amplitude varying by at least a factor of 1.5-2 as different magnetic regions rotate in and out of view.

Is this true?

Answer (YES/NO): NO